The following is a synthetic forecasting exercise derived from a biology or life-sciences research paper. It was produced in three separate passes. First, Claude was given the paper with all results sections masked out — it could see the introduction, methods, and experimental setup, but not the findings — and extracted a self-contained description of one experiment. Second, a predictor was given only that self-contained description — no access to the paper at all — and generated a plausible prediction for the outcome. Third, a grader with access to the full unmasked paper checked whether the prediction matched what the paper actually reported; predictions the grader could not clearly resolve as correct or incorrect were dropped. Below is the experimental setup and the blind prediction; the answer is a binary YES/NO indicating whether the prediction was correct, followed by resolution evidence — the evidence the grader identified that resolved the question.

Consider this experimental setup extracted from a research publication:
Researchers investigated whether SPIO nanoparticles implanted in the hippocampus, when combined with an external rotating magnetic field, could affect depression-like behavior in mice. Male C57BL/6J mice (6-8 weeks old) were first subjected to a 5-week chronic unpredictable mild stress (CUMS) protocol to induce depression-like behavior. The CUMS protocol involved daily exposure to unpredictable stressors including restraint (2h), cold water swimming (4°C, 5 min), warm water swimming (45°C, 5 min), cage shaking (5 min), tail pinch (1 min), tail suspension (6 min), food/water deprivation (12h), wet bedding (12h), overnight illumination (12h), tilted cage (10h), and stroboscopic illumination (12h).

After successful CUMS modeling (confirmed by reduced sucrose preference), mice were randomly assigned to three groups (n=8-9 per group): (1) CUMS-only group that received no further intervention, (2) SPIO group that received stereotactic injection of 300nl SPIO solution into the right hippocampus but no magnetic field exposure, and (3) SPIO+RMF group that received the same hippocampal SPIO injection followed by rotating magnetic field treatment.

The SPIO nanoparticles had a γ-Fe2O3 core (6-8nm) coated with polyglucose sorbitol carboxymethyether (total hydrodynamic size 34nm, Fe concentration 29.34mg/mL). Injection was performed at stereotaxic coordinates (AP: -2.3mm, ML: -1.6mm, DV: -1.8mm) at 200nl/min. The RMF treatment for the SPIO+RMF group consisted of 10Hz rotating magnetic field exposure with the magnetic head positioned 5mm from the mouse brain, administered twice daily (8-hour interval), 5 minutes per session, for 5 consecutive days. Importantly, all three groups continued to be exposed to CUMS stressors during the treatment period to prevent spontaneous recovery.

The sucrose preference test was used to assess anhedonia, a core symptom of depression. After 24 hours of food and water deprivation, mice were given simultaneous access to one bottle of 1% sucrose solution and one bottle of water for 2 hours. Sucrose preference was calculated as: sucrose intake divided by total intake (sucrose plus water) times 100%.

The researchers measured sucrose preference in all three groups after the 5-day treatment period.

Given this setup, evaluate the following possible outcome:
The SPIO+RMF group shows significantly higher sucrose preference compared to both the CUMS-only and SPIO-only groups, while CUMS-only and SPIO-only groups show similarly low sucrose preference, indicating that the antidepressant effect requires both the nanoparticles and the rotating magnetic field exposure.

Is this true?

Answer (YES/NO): YES